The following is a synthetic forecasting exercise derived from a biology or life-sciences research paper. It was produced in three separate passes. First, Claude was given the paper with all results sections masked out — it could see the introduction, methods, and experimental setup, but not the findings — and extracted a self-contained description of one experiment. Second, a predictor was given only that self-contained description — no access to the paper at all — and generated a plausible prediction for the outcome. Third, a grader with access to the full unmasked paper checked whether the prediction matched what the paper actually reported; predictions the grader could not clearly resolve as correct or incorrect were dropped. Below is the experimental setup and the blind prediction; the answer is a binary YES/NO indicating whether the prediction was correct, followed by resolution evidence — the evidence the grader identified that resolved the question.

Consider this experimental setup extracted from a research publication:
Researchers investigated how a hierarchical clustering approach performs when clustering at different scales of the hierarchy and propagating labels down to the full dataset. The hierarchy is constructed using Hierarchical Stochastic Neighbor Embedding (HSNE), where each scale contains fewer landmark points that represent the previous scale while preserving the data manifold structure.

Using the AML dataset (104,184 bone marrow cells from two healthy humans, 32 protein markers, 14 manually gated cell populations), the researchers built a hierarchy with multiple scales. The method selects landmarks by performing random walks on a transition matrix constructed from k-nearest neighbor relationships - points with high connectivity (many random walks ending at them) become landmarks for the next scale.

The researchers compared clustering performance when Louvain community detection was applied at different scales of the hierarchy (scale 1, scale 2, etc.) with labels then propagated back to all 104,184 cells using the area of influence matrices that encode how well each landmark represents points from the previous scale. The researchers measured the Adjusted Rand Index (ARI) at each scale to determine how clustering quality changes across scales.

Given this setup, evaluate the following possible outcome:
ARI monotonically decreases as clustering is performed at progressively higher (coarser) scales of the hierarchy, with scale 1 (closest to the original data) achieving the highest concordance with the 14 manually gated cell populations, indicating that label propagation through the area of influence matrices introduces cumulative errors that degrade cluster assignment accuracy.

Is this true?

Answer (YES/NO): NO